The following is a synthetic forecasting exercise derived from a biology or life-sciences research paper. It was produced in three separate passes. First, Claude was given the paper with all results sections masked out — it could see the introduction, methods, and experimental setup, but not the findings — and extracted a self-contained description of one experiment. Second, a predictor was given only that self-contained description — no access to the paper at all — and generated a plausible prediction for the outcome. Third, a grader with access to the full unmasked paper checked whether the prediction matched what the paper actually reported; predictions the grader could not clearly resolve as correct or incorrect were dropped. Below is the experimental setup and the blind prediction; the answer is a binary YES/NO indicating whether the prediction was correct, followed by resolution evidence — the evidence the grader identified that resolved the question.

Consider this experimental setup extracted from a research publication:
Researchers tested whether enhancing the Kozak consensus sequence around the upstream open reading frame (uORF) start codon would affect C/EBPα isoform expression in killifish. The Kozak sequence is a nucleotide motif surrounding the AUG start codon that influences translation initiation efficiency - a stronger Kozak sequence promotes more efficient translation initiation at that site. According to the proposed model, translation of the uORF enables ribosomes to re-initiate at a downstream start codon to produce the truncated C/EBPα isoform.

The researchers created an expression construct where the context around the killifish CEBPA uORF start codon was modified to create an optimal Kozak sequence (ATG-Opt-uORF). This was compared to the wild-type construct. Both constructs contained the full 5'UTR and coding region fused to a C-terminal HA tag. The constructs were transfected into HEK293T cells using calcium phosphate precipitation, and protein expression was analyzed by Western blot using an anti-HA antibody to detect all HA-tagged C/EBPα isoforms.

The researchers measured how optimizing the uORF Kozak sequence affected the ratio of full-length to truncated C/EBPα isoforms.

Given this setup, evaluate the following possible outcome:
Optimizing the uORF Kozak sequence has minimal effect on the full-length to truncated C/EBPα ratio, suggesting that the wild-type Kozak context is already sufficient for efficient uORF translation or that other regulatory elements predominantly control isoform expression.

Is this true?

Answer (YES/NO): NO